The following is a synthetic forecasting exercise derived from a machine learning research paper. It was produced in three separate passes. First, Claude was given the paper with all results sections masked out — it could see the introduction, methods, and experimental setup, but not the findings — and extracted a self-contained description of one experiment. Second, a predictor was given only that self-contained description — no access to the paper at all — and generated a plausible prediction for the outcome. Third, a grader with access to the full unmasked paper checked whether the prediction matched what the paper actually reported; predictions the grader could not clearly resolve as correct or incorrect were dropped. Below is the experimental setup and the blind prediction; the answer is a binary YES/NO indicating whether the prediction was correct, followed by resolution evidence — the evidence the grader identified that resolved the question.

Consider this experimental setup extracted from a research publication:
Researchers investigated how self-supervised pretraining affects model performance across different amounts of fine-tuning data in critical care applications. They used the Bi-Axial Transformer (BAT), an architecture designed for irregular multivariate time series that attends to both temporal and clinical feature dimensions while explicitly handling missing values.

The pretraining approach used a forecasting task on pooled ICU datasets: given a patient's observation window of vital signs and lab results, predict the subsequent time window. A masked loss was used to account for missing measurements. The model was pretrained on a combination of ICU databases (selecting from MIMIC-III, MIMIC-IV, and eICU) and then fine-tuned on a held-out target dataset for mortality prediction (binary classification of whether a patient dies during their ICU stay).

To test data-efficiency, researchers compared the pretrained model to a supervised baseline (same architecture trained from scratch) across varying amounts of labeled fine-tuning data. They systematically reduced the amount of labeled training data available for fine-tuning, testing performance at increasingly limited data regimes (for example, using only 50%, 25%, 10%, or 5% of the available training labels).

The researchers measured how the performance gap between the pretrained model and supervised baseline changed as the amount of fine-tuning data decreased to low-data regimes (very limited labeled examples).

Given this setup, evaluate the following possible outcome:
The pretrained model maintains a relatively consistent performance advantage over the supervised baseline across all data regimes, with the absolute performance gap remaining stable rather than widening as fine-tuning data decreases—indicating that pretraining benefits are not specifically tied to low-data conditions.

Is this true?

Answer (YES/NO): NO